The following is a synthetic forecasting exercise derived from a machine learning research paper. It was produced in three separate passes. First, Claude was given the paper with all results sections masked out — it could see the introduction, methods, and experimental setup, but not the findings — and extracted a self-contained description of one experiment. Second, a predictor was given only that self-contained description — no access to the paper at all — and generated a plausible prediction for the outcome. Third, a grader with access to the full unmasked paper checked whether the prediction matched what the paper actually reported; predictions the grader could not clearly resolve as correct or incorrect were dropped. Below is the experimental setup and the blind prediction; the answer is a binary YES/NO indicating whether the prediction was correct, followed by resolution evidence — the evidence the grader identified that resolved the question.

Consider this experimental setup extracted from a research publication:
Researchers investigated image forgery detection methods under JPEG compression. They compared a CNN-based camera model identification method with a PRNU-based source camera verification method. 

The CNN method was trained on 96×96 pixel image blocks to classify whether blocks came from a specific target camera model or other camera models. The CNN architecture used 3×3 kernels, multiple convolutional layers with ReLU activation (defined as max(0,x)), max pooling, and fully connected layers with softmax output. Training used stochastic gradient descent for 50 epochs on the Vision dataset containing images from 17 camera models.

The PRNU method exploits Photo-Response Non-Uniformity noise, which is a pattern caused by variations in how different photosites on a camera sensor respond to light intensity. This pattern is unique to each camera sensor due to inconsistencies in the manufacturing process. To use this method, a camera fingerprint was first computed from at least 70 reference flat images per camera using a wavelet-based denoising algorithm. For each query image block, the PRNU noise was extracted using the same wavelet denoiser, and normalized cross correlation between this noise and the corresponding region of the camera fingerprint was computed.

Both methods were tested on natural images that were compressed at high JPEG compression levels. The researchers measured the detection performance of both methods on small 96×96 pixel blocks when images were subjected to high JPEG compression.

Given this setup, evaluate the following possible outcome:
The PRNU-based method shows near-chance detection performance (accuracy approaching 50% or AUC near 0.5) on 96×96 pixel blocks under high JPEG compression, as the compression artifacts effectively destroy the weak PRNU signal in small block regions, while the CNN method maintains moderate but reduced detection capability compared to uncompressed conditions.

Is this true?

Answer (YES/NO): NO